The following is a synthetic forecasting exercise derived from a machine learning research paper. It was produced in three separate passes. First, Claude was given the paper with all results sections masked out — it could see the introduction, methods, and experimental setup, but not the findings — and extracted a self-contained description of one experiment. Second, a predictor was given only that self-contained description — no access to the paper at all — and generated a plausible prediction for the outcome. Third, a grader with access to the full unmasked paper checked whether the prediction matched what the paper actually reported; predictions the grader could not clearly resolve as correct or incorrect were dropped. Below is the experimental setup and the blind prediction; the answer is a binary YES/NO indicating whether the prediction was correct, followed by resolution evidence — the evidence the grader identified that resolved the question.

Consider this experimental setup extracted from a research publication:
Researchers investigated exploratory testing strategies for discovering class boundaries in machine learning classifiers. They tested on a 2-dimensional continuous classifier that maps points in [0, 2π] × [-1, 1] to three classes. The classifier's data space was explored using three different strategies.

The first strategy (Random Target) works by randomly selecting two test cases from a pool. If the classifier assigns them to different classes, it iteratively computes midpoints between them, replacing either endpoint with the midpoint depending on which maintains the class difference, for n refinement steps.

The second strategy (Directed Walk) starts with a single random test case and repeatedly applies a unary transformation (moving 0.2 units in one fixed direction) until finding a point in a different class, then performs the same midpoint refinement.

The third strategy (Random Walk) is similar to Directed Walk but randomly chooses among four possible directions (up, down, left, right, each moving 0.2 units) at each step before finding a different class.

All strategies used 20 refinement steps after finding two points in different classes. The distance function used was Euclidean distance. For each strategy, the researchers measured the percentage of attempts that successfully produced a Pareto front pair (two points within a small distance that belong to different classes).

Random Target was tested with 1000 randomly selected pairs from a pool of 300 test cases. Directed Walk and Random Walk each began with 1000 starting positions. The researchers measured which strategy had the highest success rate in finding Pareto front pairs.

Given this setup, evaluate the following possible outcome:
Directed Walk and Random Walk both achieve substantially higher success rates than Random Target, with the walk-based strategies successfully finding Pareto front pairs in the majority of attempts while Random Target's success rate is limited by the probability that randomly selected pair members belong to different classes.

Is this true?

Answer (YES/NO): NO